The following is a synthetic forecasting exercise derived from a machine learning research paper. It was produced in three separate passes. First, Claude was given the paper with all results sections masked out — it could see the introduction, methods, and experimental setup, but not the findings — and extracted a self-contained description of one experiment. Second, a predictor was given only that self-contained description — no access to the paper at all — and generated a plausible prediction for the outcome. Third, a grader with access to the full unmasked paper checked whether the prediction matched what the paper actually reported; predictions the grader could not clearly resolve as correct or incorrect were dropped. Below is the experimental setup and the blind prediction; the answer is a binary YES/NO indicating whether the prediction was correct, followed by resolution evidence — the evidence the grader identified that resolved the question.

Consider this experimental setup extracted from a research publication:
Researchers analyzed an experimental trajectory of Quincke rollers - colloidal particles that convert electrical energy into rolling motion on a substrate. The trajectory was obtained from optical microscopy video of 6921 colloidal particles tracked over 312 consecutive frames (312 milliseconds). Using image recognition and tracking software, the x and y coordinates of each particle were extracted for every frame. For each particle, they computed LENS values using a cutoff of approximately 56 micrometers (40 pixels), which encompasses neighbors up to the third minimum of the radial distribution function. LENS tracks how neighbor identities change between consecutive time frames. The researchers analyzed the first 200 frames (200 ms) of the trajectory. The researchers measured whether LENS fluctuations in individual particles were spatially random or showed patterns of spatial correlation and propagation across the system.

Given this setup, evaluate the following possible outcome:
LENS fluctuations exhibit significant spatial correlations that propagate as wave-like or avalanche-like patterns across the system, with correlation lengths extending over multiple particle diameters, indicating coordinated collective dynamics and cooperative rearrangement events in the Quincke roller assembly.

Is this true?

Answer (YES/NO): YES